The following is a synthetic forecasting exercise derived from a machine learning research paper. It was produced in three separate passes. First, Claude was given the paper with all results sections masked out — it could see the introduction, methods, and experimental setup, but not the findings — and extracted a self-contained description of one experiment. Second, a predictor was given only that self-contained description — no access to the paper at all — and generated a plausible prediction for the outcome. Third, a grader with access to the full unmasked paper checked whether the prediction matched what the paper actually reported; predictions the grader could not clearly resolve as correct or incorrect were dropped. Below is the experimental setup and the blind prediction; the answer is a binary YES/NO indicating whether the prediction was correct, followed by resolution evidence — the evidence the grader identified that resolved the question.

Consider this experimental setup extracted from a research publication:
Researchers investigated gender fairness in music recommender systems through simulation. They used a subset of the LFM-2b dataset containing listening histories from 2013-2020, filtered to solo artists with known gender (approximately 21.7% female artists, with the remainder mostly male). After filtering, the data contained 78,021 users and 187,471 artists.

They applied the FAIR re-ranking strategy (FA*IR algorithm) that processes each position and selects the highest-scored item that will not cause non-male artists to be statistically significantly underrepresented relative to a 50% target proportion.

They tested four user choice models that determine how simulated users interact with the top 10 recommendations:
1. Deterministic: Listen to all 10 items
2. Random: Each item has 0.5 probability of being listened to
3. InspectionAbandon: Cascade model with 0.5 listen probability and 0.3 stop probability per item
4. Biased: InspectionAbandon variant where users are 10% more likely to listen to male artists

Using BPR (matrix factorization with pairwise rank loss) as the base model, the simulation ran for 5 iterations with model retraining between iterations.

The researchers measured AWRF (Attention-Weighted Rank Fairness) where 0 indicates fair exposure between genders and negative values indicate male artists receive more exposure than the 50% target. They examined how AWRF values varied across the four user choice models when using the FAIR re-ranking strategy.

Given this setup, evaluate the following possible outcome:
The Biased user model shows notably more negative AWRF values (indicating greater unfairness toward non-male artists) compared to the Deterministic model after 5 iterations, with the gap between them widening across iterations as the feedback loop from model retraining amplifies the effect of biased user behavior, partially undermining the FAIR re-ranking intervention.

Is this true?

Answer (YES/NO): NO